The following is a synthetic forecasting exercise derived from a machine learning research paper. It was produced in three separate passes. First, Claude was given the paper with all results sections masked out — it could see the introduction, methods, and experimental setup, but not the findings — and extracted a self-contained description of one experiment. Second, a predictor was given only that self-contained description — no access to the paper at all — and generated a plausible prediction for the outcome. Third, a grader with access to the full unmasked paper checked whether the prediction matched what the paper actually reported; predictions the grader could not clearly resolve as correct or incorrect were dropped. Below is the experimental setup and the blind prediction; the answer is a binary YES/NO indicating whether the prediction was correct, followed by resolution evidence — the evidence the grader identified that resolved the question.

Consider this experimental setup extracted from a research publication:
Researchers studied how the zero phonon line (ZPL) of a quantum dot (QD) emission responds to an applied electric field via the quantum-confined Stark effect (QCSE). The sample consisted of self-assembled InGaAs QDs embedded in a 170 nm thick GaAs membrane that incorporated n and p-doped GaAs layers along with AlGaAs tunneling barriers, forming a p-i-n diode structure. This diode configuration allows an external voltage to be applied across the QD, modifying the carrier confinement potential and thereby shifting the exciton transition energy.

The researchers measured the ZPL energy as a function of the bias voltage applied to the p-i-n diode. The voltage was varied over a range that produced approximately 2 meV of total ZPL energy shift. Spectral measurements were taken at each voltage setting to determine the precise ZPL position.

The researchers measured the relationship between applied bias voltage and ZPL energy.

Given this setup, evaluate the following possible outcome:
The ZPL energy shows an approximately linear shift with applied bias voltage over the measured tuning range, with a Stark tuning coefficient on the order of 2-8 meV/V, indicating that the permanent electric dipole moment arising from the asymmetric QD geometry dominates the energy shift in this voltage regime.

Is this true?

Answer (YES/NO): NO